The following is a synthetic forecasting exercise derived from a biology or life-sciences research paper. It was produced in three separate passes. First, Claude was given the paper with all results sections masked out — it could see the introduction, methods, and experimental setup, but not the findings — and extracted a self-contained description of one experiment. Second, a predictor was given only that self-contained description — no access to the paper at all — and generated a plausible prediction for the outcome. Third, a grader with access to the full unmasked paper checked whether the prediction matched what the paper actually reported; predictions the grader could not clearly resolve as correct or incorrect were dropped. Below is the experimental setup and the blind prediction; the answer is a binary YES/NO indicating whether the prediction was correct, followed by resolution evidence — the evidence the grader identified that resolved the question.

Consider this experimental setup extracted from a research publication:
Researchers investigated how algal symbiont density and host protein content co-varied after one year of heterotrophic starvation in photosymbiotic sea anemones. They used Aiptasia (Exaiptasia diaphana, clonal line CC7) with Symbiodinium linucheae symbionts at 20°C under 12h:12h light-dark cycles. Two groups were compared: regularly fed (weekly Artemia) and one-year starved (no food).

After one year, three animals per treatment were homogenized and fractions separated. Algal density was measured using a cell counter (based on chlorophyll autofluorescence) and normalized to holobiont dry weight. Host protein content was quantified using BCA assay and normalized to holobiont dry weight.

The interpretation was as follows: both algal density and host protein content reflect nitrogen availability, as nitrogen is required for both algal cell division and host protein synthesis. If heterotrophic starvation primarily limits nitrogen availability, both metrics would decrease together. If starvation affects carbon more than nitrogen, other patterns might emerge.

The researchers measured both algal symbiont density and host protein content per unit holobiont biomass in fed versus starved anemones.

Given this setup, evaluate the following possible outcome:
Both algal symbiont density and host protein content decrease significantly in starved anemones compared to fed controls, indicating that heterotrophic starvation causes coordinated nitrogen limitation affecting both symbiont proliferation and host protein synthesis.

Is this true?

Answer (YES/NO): YES